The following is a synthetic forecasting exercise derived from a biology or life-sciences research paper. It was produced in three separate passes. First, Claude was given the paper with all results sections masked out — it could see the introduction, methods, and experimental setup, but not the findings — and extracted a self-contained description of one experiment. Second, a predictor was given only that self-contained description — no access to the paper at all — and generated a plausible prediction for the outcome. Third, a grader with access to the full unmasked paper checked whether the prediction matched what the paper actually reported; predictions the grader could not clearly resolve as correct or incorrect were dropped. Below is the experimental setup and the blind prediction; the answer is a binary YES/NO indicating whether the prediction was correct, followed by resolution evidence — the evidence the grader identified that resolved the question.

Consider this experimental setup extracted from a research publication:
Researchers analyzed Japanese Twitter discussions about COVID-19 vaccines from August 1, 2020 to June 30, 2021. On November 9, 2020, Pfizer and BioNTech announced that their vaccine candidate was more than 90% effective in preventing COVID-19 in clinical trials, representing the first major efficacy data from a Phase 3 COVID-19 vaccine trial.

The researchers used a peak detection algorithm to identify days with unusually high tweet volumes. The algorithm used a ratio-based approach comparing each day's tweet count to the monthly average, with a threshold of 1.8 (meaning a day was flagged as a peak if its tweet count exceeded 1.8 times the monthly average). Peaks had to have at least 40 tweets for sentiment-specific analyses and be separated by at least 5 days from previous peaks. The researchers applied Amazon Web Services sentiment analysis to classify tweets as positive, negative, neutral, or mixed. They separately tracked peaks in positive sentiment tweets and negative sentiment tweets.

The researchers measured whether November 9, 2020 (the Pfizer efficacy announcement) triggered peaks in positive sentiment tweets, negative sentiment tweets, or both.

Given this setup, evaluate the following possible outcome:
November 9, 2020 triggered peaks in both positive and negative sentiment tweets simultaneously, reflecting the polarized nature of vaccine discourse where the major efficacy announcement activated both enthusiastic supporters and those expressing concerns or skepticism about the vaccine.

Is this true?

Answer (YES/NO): YES